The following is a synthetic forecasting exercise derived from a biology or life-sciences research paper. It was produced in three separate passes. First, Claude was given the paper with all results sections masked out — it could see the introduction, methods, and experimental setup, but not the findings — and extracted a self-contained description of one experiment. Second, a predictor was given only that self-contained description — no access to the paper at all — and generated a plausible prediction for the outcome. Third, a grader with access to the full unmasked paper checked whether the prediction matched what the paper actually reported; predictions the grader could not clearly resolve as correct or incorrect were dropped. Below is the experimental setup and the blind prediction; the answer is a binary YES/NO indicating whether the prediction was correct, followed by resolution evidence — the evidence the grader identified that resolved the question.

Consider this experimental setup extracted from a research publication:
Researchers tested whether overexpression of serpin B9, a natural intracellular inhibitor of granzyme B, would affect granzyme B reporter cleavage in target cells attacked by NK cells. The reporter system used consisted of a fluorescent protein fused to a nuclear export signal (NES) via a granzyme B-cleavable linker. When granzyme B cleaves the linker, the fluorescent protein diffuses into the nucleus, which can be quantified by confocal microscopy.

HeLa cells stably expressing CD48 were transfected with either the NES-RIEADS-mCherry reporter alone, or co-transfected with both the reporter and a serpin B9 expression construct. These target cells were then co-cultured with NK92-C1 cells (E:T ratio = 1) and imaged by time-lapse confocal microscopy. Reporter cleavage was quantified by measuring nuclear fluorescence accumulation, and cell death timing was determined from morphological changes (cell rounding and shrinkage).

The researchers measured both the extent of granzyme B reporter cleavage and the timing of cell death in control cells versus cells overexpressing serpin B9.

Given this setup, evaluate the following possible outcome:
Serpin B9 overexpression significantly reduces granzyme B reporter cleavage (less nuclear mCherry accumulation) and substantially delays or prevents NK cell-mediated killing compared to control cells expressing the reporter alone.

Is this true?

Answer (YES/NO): YES